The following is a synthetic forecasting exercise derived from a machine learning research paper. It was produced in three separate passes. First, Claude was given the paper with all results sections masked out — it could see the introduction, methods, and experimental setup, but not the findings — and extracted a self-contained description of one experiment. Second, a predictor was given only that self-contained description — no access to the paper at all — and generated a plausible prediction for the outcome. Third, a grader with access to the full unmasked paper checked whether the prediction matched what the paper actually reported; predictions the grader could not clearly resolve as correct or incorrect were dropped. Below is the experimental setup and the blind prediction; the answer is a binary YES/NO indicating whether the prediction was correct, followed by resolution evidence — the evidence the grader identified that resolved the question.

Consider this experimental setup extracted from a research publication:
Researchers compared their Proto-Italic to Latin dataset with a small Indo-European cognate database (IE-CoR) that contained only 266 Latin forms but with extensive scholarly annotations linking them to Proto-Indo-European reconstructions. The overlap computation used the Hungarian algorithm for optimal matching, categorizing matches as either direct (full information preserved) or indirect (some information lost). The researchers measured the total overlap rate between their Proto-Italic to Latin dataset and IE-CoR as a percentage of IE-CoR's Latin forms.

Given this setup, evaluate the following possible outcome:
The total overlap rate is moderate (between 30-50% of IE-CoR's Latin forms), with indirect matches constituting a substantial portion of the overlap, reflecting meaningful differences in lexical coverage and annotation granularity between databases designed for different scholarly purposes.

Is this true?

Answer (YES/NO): NO